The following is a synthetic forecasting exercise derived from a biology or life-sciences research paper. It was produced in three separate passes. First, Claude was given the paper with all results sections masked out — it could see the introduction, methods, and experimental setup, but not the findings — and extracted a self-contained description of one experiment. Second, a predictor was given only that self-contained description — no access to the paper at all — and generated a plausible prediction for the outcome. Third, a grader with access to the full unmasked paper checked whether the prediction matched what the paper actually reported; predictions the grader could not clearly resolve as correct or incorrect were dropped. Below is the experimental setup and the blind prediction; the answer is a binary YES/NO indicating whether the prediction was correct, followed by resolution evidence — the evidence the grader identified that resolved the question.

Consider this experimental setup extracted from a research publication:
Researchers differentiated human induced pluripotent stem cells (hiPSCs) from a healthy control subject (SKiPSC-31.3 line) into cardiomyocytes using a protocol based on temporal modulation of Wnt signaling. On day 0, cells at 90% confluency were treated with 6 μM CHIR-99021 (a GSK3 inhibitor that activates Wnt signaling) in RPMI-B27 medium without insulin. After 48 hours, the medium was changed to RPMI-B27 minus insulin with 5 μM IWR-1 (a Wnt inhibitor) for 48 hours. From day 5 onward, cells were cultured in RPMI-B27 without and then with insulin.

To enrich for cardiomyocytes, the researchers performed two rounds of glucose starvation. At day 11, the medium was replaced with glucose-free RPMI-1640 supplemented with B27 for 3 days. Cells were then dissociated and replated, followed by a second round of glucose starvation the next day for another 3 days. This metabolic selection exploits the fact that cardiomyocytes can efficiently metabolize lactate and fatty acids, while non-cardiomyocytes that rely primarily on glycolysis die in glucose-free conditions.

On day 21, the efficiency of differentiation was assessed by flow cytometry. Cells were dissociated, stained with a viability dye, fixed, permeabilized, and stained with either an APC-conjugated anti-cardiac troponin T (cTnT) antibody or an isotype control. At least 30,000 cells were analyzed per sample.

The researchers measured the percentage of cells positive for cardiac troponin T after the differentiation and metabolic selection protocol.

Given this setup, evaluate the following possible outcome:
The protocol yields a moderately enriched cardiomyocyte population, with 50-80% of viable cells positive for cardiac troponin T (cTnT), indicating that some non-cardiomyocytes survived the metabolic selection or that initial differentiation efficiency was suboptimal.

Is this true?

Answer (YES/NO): NO